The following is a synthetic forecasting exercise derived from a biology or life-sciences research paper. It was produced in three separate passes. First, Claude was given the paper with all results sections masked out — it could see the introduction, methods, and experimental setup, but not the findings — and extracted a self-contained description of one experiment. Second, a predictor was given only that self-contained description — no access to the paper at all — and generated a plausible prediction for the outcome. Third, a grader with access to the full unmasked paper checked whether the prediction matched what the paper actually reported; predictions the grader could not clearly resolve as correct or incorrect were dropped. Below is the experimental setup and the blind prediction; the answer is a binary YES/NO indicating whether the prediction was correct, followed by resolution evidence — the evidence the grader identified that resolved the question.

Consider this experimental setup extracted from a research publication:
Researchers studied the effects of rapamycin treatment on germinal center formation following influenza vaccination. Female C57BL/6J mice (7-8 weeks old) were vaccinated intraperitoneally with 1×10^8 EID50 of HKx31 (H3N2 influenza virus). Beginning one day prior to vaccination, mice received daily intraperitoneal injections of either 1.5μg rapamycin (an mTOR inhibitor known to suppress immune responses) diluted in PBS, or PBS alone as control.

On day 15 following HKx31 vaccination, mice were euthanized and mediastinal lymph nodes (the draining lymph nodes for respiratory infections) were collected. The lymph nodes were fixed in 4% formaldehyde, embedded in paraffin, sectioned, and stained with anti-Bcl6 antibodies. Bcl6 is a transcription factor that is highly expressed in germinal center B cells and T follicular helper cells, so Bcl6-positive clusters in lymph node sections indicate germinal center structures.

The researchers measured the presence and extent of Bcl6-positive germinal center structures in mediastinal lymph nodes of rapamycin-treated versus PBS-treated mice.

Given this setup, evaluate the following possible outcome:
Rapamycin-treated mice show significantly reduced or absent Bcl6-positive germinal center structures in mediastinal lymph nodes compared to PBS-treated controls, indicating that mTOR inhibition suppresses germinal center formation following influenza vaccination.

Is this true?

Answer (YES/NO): YES